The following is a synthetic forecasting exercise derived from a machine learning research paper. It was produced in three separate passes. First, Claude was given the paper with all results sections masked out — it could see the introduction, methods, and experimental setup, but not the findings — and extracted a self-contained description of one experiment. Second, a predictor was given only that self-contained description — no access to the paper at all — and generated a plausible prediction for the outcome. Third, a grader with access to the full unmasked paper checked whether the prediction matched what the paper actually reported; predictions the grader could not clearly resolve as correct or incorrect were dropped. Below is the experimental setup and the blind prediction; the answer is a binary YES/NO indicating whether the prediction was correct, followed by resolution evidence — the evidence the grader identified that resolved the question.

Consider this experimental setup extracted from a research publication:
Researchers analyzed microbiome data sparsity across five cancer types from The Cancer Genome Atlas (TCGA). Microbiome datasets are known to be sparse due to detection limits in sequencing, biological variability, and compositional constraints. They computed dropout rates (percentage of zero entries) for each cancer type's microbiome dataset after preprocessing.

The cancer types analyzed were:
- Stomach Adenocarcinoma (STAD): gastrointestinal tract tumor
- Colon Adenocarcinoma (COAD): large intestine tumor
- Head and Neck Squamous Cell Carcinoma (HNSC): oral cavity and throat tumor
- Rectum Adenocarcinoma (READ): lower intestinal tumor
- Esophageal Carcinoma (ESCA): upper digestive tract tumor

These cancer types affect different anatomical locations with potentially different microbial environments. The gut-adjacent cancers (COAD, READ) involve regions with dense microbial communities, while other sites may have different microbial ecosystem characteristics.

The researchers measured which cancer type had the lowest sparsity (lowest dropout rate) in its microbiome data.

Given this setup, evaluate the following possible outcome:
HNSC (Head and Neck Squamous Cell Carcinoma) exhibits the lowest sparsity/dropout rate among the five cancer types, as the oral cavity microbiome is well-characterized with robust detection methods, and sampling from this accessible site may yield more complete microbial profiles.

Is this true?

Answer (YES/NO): NO